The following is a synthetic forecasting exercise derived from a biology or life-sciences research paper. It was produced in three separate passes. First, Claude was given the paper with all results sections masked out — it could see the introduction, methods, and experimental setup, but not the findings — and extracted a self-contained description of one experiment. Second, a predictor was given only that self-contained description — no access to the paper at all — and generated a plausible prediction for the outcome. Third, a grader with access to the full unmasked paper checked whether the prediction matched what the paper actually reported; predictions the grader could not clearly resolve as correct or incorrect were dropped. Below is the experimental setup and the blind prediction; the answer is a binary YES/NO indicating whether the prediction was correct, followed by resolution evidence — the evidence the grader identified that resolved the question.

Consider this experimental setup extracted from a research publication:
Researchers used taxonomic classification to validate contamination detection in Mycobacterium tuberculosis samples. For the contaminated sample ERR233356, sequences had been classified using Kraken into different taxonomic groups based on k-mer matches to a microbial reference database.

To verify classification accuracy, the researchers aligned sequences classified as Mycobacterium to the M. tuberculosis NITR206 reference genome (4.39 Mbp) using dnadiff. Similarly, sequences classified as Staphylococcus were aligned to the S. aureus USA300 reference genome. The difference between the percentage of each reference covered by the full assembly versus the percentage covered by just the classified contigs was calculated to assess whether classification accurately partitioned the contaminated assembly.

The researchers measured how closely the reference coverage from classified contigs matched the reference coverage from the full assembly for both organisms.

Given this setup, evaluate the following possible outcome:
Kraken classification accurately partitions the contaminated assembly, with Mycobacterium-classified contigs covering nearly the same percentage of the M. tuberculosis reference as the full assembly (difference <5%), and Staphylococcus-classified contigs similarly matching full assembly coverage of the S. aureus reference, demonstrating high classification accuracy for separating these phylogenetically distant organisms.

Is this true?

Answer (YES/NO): YES